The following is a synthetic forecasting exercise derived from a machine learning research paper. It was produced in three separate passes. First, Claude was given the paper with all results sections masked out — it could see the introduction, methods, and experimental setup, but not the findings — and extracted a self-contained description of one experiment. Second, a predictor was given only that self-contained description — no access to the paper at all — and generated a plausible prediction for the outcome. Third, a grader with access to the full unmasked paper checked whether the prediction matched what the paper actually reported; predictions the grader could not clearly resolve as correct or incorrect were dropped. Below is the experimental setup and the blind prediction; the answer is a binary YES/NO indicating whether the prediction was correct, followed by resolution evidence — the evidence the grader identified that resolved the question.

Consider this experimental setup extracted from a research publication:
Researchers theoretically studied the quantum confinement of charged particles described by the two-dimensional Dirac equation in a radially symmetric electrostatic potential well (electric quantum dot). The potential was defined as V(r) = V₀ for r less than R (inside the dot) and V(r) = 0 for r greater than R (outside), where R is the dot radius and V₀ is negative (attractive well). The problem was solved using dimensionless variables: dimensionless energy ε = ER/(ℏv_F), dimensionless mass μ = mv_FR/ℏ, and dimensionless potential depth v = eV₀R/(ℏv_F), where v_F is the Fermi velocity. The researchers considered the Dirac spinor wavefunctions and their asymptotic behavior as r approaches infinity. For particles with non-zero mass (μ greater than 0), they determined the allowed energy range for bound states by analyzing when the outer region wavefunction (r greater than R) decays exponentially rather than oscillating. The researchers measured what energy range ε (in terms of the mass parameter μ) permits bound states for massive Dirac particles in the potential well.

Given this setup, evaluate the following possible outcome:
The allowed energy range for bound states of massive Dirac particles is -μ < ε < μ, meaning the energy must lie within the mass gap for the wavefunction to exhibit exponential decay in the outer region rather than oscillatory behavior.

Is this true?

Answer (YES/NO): YES